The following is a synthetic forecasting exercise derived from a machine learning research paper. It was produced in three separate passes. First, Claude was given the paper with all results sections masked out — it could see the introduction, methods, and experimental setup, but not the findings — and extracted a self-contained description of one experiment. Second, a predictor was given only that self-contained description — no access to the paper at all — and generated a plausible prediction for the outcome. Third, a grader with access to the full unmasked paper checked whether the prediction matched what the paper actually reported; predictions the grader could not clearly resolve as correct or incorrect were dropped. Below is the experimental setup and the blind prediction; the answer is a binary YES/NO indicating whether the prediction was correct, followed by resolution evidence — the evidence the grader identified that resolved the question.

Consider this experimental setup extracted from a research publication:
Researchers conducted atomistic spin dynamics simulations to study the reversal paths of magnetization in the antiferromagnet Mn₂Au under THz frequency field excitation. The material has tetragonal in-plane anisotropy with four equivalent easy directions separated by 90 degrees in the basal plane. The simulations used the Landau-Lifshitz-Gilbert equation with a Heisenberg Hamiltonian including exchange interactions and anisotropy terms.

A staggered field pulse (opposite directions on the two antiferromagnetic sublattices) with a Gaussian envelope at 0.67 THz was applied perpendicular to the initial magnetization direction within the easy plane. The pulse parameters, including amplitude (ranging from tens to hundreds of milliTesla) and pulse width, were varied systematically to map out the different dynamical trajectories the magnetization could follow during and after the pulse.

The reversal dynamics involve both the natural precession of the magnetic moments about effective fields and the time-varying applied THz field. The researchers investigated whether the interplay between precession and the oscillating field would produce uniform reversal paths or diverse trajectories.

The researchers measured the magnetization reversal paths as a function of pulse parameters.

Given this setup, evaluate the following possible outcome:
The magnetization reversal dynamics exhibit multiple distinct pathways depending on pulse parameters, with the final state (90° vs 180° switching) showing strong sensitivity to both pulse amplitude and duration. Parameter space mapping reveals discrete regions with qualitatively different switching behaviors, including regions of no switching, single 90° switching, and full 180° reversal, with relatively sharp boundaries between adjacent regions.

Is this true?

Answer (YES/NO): YES